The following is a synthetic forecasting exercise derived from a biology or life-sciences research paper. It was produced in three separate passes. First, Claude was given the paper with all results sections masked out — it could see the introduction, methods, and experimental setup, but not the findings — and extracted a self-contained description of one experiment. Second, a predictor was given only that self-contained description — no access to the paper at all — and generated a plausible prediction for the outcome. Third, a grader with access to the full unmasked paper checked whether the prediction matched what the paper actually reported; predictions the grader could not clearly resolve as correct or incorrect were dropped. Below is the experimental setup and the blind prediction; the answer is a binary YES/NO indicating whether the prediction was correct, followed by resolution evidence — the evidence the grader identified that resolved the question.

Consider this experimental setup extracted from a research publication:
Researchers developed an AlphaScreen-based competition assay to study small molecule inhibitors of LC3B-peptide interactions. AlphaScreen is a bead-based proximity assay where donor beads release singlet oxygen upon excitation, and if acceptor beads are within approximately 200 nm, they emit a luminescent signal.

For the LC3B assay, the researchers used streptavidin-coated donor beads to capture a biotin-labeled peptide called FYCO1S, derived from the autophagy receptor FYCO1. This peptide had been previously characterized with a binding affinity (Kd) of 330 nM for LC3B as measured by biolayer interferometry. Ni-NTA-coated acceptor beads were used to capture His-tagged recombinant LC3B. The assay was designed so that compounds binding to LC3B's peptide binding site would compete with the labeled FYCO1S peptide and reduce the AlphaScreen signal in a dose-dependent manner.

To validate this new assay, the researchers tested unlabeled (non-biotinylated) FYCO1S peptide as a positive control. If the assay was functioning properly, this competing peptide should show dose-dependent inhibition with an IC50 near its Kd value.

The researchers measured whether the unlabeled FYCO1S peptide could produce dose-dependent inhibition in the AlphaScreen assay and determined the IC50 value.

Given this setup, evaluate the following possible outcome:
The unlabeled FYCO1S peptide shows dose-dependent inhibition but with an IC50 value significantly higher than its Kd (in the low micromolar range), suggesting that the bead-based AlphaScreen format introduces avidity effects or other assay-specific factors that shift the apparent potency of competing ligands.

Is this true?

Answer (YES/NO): NO